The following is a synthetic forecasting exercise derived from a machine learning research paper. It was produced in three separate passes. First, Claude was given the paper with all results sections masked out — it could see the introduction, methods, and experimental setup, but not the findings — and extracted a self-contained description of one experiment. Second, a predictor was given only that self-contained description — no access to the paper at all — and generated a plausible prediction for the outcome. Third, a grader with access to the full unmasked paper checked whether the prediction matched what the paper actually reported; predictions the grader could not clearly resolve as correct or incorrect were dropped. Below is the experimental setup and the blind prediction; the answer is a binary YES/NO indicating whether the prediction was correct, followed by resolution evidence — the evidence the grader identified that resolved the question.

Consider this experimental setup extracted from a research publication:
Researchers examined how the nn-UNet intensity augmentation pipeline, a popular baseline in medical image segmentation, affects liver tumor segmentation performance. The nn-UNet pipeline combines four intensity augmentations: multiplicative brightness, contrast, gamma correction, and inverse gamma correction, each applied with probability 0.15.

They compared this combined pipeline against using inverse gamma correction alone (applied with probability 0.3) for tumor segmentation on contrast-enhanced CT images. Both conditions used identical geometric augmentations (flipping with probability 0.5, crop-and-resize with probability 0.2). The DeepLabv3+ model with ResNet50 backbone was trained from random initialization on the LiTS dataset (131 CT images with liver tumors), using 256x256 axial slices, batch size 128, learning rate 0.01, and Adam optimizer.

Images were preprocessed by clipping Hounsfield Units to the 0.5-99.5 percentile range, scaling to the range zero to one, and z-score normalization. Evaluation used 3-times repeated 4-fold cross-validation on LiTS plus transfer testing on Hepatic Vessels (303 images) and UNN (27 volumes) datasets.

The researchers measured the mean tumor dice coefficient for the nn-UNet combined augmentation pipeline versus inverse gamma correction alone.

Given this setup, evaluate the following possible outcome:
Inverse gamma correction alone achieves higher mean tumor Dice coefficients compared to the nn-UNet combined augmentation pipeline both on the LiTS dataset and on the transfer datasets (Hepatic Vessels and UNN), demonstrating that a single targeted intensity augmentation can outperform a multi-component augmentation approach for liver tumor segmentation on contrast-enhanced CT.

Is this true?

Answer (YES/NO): NO